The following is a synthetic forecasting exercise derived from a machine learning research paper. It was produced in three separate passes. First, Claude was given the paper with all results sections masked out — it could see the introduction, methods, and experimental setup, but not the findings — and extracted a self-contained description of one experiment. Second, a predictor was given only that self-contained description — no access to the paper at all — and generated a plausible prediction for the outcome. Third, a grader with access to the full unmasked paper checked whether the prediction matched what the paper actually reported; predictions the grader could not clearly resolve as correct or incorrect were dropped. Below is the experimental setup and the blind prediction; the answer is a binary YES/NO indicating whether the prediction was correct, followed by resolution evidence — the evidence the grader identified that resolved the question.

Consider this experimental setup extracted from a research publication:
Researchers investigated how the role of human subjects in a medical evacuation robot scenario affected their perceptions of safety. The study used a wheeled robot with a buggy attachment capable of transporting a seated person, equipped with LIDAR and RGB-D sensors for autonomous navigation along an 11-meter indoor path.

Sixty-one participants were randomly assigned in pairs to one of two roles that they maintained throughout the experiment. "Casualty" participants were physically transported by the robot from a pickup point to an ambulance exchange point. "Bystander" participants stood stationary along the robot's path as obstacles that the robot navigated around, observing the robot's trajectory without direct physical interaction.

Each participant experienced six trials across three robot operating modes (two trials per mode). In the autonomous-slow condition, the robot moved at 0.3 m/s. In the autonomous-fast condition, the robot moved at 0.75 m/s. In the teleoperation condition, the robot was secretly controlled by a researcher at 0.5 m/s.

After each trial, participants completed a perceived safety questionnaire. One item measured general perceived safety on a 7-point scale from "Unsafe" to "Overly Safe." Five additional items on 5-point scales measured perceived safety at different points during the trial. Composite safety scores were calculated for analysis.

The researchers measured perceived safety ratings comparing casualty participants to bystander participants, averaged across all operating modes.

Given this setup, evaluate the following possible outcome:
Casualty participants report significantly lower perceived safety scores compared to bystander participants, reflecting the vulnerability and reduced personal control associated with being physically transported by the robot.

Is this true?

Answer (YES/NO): NO